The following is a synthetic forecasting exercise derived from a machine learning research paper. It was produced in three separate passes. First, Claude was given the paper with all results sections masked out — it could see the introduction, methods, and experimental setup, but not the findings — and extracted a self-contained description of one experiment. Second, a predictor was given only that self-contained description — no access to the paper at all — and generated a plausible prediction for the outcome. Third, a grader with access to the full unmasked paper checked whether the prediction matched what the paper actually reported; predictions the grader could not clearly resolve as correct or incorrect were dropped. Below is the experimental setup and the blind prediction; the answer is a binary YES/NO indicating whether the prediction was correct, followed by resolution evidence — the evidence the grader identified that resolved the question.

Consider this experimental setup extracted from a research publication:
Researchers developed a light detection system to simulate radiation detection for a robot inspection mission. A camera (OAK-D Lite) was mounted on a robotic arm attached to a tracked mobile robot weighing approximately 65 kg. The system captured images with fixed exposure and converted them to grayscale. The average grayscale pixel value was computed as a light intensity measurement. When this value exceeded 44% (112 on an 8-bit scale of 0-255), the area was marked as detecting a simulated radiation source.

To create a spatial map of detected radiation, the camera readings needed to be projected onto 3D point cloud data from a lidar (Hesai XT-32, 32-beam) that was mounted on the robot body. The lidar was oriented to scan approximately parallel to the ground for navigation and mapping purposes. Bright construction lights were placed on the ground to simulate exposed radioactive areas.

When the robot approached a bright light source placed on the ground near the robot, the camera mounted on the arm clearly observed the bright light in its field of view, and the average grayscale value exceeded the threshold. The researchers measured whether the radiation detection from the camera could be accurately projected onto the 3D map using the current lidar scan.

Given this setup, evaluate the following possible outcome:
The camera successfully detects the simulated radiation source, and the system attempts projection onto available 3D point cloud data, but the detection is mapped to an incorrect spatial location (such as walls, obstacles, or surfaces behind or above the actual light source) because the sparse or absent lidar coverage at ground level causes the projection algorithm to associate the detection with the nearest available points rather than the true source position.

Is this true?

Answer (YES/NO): NO